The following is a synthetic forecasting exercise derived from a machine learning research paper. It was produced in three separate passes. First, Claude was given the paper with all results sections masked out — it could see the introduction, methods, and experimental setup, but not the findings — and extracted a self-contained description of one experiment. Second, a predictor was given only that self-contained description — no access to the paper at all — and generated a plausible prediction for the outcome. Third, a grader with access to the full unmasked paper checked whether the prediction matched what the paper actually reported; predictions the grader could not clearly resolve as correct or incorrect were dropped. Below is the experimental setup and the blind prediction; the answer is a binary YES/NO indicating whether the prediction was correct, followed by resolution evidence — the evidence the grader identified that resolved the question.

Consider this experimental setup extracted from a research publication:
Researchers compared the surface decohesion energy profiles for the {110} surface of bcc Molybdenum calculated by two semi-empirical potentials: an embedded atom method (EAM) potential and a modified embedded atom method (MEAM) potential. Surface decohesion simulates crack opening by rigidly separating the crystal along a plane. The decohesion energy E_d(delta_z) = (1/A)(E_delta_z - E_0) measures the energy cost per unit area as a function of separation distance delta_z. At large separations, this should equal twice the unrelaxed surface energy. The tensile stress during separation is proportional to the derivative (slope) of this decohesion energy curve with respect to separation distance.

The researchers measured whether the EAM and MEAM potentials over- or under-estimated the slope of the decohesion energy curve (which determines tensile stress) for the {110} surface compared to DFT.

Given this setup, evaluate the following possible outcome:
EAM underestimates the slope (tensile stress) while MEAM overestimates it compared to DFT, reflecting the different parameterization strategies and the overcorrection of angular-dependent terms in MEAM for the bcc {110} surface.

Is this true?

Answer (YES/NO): NO